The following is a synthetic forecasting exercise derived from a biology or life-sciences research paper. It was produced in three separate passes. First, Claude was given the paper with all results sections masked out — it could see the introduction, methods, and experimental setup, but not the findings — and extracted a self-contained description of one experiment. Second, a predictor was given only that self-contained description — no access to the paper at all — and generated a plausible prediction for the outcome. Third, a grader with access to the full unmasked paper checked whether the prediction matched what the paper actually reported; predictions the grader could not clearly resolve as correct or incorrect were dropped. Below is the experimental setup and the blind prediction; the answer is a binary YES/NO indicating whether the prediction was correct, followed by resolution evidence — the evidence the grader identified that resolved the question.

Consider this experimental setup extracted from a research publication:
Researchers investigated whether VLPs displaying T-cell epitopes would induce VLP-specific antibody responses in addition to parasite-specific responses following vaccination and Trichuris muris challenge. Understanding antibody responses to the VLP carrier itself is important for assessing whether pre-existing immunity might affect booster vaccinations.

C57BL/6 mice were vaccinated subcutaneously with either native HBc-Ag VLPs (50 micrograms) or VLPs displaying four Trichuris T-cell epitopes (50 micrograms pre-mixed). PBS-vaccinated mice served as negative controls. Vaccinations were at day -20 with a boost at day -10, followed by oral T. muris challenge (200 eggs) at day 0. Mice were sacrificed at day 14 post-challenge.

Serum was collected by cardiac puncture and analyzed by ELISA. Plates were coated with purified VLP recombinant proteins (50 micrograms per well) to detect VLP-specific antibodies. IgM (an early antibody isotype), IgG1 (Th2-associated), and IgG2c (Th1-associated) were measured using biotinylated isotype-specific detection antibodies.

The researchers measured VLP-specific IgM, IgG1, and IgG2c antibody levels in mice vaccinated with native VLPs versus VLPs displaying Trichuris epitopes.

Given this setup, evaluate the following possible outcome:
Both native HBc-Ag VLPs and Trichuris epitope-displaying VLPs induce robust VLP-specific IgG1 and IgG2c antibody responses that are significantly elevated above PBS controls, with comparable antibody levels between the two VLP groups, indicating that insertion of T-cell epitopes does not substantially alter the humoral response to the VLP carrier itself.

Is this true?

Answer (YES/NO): NO